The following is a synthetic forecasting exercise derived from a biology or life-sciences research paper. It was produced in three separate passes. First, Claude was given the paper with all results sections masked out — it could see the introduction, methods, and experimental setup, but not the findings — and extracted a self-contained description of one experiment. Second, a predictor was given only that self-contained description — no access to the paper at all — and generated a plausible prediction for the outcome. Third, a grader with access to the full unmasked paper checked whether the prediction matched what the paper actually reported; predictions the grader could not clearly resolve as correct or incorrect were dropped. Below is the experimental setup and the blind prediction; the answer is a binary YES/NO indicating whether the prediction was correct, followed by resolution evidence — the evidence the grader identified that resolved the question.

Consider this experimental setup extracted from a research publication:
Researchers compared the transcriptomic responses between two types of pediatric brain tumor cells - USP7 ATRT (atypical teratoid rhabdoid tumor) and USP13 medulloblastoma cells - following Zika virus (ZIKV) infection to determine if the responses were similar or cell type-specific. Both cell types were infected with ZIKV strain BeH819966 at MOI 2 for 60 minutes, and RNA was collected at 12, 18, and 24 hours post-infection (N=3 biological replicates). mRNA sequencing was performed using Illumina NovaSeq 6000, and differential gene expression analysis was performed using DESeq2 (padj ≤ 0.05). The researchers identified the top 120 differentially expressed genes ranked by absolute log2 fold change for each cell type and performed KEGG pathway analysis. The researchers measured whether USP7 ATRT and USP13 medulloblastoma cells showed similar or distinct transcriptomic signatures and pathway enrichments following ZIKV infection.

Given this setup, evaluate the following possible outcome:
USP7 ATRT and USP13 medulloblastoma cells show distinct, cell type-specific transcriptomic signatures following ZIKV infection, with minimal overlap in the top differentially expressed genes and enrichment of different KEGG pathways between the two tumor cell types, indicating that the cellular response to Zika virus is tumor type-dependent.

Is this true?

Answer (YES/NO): NO